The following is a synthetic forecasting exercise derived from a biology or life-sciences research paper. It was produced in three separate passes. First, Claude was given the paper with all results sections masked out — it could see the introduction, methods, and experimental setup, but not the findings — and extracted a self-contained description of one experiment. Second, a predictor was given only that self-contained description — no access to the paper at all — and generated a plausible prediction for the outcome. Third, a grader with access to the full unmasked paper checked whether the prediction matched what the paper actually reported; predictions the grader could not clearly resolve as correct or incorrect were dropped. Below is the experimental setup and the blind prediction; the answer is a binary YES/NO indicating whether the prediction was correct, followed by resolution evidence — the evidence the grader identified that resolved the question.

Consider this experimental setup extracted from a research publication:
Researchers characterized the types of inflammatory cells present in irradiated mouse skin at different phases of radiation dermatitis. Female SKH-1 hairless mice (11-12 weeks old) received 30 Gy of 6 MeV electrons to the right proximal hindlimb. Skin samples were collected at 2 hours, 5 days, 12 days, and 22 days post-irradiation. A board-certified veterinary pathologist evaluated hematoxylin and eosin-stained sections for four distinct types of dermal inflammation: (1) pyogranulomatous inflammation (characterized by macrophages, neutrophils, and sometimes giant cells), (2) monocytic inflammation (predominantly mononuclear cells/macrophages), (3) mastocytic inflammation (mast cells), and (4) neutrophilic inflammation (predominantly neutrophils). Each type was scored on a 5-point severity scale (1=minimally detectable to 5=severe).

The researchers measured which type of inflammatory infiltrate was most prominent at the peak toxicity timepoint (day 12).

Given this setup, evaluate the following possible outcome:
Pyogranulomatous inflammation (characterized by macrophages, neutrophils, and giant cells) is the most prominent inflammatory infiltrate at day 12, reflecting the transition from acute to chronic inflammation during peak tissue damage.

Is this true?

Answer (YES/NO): NO